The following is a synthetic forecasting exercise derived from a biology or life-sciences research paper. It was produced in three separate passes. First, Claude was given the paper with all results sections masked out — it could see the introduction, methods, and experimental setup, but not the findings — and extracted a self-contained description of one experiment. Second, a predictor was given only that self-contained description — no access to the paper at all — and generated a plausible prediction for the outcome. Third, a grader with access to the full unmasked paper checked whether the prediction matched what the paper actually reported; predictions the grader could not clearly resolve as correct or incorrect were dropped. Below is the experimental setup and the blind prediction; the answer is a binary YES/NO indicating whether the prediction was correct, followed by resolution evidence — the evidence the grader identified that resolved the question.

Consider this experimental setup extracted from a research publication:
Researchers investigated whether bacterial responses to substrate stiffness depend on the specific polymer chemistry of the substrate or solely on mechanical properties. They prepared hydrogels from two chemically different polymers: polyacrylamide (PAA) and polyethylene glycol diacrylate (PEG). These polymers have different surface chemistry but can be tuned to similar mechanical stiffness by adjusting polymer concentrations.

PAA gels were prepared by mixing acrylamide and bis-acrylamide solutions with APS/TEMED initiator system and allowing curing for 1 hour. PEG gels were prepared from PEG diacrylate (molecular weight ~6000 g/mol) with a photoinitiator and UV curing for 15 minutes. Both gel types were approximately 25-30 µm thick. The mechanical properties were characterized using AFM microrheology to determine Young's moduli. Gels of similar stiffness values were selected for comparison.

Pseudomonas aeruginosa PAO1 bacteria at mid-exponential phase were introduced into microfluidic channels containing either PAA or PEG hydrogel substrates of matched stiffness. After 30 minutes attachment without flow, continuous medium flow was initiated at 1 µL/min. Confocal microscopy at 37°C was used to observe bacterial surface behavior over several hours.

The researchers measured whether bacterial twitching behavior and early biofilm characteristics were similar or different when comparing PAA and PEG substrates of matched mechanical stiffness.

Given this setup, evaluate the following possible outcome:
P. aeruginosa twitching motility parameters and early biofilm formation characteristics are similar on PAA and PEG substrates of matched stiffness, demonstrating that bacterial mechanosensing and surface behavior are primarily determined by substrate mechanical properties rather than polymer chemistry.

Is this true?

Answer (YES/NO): YES